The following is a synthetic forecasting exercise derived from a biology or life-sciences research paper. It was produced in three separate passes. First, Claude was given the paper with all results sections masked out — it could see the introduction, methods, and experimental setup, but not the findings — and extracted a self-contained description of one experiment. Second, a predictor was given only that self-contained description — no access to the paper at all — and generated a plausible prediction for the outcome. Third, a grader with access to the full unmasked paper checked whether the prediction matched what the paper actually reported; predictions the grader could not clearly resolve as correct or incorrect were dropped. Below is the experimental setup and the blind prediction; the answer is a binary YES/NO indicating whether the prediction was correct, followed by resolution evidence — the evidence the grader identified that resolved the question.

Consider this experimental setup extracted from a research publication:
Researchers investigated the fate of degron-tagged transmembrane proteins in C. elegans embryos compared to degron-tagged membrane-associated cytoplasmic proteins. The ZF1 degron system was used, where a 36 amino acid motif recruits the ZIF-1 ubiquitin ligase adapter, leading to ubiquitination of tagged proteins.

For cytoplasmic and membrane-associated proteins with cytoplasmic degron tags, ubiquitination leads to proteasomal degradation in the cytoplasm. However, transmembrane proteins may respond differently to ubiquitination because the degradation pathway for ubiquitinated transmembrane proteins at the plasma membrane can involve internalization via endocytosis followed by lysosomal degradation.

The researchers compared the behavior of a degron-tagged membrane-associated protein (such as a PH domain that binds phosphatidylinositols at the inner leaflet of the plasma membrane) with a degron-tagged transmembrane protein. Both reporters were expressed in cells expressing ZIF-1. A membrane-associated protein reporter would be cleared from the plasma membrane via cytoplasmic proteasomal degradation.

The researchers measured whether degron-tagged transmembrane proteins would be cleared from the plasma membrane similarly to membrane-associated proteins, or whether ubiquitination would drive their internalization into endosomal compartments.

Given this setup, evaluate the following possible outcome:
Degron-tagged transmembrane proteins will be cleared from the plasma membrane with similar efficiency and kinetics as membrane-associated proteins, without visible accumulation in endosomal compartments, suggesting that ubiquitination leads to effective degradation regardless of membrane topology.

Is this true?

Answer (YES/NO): NO